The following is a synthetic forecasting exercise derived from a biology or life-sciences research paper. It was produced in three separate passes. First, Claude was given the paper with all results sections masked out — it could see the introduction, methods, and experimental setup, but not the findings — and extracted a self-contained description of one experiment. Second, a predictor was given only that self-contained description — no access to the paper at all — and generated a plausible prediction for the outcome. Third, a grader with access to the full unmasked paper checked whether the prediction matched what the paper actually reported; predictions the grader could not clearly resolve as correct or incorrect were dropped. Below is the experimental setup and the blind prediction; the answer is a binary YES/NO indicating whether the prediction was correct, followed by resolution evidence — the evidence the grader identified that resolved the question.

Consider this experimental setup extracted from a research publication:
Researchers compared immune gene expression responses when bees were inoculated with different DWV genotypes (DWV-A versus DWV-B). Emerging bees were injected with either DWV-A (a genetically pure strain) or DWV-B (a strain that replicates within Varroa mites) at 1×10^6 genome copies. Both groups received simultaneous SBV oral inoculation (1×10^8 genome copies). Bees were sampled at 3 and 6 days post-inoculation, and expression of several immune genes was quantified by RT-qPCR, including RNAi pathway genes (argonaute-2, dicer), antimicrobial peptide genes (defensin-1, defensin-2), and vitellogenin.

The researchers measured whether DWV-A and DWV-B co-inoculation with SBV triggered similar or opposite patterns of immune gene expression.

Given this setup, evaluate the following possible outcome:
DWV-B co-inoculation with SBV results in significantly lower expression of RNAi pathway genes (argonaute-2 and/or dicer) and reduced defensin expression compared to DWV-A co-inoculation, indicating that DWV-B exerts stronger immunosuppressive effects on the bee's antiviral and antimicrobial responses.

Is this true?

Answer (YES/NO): NO